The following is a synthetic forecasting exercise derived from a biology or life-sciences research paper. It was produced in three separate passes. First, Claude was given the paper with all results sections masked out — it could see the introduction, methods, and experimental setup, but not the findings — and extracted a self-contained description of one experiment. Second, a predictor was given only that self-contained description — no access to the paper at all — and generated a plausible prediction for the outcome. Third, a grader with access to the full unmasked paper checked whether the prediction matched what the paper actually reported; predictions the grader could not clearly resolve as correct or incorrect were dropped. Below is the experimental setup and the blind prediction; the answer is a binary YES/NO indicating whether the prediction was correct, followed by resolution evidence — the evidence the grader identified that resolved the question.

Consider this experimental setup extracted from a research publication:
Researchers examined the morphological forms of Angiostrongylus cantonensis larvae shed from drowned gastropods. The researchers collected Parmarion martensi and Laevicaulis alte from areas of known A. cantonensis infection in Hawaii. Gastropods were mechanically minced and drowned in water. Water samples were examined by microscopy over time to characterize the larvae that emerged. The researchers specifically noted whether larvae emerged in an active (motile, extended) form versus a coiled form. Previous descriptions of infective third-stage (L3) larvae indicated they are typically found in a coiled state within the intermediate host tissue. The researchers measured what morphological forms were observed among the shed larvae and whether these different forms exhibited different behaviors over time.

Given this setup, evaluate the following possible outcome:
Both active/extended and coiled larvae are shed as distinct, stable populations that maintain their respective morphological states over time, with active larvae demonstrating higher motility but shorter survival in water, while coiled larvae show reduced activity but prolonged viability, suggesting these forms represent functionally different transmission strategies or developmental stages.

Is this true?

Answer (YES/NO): NO